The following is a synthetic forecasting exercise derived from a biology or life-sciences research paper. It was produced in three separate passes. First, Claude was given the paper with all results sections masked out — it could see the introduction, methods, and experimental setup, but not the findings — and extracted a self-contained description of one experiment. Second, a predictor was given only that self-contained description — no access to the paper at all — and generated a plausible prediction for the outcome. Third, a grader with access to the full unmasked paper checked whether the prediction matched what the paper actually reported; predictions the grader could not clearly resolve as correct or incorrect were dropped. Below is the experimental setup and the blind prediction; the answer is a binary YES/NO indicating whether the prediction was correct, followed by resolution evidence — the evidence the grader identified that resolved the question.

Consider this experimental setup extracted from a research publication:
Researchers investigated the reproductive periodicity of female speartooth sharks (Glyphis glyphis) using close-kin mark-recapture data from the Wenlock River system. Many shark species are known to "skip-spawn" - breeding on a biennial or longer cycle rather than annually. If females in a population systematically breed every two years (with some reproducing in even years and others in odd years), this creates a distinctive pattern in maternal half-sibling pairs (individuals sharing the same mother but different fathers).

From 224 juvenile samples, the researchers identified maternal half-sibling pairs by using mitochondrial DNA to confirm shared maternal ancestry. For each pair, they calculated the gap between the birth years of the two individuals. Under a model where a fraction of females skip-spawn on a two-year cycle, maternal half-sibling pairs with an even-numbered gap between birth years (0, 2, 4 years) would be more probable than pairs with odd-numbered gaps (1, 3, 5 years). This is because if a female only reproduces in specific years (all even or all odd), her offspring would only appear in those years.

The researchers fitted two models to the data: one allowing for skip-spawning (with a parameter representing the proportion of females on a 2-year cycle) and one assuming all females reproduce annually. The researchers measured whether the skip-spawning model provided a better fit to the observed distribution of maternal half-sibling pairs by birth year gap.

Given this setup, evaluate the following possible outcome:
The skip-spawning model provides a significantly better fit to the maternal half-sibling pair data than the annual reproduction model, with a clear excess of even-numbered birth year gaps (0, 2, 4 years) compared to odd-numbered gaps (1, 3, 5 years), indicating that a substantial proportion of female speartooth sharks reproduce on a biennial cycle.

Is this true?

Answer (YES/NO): NO